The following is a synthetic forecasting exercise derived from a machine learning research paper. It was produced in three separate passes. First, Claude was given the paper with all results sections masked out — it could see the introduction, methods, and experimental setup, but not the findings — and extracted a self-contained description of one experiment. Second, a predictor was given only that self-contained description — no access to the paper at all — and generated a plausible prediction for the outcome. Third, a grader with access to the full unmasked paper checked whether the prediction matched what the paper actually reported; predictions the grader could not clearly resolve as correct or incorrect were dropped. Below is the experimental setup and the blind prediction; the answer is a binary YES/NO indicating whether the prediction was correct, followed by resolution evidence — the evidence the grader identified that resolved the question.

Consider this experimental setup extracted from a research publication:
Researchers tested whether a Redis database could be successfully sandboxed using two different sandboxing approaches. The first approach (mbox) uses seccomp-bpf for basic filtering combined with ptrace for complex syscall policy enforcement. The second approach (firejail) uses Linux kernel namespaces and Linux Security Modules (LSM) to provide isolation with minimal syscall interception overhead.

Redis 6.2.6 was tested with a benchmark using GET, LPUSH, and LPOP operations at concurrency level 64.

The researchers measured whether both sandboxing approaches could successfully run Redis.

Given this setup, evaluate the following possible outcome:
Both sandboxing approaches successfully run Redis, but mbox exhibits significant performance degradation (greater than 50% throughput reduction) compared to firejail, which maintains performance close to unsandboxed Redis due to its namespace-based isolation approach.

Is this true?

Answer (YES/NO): NO